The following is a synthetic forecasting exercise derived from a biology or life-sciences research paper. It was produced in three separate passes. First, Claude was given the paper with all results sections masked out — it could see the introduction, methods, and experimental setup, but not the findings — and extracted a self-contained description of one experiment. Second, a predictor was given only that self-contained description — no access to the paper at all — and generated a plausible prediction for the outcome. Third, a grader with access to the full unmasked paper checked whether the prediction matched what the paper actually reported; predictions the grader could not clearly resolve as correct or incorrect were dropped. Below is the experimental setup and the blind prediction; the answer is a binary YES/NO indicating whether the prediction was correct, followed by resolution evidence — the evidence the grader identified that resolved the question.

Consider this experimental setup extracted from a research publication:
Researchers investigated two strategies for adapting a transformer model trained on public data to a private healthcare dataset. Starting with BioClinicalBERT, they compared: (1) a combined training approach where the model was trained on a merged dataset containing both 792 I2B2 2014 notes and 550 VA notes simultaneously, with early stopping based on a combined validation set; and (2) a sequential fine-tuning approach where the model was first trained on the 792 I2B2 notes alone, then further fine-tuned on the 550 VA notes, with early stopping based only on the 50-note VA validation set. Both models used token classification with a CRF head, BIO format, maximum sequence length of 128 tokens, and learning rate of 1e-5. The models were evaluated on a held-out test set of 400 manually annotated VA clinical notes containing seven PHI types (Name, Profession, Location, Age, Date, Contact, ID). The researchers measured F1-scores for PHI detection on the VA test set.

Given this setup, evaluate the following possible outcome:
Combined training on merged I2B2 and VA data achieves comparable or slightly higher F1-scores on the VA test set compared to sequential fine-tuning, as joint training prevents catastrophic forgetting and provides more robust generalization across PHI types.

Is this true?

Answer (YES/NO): NO